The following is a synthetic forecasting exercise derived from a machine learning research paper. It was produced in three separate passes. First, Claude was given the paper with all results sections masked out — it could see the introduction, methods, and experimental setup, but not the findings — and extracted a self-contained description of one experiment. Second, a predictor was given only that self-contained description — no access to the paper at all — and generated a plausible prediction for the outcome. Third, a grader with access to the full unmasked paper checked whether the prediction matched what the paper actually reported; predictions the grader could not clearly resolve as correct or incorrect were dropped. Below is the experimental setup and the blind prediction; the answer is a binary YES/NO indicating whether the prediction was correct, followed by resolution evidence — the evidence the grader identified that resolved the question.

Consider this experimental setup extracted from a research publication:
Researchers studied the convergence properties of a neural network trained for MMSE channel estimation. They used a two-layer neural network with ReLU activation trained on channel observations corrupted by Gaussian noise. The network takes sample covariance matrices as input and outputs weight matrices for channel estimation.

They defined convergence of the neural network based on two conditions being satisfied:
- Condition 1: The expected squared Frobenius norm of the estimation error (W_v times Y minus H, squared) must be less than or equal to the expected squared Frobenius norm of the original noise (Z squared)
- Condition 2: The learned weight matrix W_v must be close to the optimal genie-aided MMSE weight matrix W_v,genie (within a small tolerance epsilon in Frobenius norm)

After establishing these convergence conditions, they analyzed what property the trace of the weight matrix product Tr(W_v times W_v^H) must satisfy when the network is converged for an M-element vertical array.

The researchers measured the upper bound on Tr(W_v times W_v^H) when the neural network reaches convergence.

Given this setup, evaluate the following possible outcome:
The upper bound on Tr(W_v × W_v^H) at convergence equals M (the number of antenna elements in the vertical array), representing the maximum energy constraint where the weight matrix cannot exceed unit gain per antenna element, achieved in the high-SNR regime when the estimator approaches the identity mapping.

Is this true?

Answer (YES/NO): YES